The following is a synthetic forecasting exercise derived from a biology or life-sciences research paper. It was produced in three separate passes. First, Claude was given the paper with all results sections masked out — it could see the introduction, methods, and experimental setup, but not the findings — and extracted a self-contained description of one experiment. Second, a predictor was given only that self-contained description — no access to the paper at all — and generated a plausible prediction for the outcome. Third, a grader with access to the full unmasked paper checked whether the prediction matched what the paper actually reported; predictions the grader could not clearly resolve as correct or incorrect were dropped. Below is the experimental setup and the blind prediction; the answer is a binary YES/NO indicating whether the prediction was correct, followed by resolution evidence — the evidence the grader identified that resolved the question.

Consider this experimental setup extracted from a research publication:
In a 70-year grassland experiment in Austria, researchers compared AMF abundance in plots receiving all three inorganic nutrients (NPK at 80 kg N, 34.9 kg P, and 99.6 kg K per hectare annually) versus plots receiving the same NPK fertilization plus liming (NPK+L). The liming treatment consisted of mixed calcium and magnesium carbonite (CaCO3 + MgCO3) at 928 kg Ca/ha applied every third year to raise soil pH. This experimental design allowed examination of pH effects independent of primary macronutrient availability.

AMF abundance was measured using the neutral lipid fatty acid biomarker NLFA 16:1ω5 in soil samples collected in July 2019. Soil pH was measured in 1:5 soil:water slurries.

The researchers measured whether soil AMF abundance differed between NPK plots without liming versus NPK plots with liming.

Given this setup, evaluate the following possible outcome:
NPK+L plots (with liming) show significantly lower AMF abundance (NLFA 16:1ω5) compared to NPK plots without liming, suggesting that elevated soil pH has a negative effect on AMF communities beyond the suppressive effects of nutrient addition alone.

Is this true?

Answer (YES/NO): NO